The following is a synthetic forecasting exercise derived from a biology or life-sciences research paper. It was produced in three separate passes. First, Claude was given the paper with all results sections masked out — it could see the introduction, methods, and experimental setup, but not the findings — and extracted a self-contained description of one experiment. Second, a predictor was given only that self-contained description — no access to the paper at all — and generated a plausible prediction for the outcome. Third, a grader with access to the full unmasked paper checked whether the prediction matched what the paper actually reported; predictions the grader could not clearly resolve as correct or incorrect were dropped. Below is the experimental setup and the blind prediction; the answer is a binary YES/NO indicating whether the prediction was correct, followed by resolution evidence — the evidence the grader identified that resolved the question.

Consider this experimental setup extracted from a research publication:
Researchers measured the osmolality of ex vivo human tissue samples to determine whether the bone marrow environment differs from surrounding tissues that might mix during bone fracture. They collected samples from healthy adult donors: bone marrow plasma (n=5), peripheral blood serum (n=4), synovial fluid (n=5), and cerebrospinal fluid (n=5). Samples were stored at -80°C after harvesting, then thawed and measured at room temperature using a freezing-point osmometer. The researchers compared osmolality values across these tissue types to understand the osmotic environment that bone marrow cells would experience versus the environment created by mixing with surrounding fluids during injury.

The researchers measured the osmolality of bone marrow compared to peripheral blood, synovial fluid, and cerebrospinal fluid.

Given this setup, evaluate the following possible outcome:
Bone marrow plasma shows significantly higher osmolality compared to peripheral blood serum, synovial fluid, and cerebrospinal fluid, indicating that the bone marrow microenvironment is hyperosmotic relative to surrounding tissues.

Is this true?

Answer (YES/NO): YES